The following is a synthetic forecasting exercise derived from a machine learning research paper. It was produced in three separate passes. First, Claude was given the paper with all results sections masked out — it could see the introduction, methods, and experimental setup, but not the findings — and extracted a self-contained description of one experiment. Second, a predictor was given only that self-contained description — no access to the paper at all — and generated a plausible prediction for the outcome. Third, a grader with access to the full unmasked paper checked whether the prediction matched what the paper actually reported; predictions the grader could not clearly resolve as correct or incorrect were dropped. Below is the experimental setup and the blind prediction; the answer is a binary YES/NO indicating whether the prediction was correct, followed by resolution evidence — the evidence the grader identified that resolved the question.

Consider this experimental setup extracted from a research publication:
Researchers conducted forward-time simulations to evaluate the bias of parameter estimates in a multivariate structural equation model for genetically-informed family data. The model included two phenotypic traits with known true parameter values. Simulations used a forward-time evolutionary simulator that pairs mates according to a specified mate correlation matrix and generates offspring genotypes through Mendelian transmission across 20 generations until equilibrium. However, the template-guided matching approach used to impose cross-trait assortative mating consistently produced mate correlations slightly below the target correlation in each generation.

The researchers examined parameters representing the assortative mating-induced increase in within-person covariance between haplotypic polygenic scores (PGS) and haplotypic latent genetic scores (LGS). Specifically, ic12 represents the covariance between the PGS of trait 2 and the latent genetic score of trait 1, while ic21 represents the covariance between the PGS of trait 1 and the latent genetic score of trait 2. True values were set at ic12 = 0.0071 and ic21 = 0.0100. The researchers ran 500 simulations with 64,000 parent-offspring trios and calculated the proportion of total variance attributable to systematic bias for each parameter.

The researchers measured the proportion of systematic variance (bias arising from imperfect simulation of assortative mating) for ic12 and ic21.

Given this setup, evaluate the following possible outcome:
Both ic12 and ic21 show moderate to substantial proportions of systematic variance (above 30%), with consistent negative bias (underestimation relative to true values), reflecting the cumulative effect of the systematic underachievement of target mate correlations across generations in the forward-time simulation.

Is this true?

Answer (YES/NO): NO